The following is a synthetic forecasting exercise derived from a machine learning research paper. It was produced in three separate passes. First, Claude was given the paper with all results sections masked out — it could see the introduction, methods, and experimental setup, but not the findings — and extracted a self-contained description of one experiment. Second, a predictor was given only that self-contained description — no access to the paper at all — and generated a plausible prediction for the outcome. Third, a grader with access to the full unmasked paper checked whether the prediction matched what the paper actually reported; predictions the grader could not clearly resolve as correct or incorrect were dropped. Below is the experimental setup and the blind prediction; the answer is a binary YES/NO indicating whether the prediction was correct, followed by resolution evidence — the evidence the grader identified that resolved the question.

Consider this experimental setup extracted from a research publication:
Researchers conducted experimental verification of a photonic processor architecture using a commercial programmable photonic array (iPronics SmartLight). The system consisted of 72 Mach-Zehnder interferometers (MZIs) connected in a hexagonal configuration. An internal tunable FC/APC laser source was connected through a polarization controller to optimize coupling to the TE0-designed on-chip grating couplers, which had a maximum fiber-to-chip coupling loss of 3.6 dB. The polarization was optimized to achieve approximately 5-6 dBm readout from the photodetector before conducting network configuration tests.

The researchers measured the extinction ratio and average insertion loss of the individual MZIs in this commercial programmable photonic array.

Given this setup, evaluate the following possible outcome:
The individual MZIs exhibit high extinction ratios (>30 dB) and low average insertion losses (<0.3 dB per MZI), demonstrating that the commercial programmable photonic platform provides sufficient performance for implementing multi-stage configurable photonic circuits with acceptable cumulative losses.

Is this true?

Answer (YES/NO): NO